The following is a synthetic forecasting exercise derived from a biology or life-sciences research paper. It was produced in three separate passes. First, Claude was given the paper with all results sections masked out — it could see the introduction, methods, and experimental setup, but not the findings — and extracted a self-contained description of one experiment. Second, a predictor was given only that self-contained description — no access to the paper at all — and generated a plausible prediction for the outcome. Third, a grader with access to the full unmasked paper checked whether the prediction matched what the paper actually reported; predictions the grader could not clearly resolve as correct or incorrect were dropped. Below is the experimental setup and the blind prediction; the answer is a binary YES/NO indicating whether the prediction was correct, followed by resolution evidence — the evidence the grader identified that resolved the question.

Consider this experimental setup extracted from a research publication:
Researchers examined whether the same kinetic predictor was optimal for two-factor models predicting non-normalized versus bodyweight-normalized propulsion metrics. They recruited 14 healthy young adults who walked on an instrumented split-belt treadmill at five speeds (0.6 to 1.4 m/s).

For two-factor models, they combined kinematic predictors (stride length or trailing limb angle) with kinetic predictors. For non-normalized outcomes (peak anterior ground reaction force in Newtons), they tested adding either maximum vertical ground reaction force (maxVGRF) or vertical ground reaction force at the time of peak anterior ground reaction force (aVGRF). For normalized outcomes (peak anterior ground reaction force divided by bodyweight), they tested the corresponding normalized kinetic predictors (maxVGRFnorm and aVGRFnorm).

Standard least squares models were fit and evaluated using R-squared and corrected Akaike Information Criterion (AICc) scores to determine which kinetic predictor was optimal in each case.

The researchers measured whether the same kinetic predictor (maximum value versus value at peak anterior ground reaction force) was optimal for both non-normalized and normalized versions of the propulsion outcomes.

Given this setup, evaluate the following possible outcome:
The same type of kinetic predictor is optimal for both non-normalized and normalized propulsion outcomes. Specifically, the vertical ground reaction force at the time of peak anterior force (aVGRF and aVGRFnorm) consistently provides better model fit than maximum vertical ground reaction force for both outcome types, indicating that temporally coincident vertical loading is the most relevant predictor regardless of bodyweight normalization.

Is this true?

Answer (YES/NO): NO